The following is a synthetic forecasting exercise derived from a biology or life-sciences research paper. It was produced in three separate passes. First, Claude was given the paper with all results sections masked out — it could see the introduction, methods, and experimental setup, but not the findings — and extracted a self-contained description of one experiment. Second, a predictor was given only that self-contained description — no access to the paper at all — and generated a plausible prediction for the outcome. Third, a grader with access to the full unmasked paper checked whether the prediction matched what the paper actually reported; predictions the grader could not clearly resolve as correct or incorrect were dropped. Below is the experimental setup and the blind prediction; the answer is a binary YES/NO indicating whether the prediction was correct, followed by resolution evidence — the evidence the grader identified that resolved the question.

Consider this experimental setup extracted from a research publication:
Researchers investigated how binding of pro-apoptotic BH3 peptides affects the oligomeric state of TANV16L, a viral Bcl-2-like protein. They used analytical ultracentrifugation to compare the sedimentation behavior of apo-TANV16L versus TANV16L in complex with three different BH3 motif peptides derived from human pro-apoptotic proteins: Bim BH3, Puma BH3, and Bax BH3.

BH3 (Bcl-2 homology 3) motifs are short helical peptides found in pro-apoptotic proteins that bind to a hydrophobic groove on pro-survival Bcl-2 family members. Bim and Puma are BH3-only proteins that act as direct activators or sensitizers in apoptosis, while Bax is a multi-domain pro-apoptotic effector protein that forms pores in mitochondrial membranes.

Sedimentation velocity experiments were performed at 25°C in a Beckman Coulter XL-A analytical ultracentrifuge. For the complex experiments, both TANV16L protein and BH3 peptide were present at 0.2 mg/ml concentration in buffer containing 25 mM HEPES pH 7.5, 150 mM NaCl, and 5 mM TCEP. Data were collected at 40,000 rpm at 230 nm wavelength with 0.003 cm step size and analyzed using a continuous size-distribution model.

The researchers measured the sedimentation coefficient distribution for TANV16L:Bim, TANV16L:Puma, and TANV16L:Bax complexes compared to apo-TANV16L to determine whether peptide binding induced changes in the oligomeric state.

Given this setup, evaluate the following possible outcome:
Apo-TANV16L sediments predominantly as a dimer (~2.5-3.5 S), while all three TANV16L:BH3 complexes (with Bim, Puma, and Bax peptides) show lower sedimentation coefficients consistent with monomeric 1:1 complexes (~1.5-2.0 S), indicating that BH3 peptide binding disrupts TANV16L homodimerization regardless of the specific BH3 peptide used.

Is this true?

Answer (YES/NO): NO